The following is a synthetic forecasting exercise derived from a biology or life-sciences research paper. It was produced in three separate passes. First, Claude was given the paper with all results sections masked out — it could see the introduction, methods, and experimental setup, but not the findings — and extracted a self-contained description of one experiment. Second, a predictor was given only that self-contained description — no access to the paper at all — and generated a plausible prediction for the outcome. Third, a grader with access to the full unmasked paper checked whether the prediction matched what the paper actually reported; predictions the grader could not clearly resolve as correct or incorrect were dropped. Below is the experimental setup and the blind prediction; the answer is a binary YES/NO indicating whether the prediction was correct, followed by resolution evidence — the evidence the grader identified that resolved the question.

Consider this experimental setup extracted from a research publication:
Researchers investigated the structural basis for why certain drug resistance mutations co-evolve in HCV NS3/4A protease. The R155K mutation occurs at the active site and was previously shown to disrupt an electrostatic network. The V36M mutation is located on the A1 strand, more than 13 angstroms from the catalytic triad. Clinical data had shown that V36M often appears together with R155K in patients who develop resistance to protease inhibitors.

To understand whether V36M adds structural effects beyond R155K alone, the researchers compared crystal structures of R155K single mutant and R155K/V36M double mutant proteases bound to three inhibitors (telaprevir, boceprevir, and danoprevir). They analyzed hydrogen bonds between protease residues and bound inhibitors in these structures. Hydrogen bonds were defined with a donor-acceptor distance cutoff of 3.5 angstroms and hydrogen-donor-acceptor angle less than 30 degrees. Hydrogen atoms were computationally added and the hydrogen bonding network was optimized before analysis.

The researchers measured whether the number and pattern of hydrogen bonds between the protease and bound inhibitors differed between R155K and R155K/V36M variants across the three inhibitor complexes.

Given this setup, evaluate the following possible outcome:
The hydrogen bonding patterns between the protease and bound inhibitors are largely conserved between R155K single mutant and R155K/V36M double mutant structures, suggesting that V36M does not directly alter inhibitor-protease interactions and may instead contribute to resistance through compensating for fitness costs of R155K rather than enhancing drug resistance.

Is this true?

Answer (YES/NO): NO